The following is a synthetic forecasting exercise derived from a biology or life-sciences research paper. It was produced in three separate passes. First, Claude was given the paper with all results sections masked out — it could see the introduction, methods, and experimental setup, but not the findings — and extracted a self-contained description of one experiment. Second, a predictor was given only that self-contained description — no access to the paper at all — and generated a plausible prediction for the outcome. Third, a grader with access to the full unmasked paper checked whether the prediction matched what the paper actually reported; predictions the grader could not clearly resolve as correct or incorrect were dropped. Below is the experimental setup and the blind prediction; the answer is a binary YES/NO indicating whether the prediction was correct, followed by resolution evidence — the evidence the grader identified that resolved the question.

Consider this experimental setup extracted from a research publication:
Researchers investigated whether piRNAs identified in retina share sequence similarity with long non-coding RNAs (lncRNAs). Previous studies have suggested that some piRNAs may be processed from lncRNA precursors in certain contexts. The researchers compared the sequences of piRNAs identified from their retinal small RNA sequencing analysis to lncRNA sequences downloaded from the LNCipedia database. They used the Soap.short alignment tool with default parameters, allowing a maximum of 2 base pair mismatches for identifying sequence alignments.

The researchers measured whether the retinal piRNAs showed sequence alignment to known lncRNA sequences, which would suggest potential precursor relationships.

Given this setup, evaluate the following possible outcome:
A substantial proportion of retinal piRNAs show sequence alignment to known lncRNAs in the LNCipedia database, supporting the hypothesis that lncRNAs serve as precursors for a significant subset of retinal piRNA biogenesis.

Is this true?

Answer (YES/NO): NO